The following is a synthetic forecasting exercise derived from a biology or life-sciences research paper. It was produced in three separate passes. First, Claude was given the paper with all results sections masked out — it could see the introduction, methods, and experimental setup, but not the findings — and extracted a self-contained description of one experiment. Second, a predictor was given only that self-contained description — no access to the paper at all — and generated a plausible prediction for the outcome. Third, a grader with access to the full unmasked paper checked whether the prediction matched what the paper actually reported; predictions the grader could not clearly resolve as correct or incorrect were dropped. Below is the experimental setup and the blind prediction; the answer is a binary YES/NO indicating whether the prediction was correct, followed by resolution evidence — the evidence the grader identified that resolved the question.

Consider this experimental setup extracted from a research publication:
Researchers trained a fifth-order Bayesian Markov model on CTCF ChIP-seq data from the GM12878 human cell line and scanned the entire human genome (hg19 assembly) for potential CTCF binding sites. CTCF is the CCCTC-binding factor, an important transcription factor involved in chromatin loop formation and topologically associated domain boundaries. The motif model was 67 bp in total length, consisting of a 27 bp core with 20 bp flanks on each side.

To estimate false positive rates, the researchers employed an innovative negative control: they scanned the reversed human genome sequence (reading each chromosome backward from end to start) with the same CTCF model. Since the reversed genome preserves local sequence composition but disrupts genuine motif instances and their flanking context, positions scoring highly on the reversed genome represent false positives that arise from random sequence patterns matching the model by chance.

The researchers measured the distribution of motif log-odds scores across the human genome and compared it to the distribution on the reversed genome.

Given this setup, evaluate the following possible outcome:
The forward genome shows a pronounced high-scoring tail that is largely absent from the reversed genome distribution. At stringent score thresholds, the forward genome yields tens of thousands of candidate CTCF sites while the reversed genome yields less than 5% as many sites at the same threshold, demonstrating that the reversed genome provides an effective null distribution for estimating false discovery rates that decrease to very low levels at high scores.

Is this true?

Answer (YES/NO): NO